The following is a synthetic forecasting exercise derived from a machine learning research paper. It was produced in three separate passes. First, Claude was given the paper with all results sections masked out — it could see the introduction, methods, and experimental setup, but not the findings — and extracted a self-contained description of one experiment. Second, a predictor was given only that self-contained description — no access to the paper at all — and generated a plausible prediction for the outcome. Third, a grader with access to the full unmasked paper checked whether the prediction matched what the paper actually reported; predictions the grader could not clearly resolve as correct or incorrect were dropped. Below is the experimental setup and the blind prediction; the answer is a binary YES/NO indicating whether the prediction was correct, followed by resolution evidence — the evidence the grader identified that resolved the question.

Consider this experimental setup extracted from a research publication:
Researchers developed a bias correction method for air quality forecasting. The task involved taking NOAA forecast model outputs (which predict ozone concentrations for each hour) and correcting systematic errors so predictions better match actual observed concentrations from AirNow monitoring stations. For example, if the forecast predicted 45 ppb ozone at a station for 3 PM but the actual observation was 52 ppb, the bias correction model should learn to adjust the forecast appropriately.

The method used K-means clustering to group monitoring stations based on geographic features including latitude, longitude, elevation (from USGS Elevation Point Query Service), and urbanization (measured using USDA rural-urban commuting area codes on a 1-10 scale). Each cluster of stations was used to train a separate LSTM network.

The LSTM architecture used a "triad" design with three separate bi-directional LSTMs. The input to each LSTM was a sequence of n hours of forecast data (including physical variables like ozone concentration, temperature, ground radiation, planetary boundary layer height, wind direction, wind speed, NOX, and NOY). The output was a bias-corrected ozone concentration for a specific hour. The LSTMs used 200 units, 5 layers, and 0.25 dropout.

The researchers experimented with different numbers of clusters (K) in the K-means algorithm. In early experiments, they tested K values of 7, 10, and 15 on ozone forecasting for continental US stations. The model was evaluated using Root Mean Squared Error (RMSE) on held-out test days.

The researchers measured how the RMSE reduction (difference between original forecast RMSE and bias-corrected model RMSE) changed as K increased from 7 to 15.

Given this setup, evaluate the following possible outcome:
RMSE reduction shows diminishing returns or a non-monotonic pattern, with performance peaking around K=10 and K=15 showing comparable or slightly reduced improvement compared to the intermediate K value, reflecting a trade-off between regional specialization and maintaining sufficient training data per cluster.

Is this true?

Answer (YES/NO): NO